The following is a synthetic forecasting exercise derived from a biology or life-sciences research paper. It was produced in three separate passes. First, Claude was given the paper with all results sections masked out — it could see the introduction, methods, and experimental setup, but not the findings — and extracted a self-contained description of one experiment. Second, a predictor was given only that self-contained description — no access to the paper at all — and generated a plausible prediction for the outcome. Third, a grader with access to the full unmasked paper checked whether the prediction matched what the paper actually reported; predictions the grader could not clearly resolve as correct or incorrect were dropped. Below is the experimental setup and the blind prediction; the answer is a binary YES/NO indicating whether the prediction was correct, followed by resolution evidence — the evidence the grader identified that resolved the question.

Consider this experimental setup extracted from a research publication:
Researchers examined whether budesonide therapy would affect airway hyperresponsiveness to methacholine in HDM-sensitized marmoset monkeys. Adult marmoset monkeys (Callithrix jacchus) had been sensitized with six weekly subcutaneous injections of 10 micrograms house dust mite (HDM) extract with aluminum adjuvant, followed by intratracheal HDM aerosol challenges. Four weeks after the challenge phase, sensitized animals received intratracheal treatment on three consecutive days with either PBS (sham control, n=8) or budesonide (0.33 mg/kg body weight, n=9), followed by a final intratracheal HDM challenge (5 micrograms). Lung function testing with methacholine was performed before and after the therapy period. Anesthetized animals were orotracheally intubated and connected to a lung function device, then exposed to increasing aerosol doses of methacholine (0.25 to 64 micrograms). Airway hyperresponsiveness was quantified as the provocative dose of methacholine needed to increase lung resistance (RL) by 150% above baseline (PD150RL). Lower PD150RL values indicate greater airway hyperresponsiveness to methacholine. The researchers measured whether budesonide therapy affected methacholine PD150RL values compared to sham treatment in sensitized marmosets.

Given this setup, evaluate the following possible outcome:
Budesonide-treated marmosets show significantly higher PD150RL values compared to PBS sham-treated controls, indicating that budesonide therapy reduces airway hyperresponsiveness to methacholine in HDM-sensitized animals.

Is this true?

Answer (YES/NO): NO